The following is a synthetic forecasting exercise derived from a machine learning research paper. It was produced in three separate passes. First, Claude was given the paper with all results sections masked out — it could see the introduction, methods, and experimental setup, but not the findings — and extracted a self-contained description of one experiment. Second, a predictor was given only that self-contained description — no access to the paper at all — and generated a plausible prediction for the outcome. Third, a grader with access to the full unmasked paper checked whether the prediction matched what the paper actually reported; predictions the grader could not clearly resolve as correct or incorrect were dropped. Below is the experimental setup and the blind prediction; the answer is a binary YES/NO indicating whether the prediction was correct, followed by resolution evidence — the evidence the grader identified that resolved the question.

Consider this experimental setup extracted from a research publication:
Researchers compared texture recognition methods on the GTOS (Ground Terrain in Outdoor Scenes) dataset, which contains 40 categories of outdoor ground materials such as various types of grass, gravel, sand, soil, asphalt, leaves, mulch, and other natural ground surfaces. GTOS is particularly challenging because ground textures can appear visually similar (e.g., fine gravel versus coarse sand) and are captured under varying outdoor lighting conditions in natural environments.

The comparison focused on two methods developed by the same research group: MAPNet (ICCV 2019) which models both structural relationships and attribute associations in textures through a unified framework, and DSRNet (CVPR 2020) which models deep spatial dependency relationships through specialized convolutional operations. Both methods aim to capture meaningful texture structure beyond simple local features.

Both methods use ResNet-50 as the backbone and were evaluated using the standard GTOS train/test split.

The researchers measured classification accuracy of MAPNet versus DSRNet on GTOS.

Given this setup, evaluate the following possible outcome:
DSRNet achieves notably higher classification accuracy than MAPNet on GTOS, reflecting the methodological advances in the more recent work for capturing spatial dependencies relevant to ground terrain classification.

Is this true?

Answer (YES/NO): NO